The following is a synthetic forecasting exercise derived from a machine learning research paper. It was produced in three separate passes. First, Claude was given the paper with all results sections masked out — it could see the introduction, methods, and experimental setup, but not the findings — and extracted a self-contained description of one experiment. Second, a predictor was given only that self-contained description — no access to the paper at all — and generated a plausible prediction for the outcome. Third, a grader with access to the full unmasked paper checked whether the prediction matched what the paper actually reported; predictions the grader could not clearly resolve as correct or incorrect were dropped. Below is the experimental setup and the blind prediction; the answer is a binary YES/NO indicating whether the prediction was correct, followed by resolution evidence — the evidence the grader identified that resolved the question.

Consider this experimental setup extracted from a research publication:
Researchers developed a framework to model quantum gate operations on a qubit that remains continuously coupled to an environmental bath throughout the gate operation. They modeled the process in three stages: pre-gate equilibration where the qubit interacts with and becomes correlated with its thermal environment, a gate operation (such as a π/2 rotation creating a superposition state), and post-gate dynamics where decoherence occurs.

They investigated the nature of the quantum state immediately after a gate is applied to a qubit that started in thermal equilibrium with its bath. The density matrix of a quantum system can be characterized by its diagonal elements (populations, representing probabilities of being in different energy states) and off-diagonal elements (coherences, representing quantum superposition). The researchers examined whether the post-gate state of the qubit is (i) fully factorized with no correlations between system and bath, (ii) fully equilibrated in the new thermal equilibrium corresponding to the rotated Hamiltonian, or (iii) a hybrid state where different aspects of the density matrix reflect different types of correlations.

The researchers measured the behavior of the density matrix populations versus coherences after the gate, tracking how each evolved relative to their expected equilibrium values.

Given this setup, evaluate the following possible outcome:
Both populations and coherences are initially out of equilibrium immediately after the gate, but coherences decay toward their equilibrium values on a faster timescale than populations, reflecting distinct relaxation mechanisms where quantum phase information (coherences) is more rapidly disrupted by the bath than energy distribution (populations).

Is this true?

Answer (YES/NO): NO